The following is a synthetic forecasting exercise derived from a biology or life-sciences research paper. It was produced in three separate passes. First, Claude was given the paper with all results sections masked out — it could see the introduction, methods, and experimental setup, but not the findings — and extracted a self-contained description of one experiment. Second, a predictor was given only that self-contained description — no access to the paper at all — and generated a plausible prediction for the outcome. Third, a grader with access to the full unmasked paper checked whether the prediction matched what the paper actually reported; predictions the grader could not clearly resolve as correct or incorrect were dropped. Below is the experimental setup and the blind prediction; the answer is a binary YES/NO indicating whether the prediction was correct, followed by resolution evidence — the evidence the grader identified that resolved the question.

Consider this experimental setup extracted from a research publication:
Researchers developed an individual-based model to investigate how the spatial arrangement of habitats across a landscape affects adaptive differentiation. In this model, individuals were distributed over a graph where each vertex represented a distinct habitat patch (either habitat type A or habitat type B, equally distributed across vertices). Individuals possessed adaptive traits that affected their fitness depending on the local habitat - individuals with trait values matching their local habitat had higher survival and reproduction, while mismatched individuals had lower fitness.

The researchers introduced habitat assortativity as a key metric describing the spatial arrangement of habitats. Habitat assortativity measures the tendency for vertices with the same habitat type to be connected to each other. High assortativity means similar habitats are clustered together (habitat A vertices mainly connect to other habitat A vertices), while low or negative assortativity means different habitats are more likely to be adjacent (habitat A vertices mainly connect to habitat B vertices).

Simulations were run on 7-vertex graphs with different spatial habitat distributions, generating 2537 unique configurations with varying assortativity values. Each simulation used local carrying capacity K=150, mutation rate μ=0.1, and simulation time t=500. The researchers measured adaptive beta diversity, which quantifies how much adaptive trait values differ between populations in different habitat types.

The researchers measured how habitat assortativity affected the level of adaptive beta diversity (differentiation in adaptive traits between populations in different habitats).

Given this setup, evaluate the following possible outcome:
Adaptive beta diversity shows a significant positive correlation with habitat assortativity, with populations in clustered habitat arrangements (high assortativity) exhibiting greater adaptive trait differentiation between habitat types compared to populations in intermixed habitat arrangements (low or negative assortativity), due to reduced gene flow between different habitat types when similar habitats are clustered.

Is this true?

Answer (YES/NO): YES